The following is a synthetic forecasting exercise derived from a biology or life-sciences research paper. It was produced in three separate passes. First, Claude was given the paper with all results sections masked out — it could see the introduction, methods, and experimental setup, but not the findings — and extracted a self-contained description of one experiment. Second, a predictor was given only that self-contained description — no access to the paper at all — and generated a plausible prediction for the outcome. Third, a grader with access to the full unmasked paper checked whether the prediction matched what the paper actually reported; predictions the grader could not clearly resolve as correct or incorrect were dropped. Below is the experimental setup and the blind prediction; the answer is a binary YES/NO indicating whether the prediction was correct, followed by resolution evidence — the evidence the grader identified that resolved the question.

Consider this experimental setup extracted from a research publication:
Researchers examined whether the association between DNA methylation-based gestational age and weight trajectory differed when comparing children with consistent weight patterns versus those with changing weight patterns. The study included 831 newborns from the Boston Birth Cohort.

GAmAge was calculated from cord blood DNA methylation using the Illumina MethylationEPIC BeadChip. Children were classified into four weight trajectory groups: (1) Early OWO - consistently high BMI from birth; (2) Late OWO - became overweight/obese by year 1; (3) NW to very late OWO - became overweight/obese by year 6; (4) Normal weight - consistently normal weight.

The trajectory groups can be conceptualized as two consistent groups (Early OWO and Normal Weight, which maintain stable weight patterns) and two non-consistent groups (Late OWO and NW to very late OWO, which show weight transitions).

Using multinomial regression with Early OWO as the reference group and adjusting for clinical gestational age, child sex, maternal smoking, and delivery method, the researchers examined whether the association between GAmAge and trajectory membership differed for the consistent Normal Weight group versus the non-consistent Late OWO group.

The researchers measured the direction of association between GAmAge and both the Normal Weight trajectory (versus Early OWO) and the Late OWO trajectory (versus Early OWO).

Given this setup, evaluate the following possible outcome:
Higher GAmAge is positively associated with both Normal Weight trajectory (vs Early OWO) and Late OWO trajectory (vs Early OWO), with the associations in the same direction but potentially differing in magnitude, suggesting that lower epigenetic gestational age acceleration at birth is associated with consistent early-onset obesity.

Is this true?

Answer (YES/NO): NO